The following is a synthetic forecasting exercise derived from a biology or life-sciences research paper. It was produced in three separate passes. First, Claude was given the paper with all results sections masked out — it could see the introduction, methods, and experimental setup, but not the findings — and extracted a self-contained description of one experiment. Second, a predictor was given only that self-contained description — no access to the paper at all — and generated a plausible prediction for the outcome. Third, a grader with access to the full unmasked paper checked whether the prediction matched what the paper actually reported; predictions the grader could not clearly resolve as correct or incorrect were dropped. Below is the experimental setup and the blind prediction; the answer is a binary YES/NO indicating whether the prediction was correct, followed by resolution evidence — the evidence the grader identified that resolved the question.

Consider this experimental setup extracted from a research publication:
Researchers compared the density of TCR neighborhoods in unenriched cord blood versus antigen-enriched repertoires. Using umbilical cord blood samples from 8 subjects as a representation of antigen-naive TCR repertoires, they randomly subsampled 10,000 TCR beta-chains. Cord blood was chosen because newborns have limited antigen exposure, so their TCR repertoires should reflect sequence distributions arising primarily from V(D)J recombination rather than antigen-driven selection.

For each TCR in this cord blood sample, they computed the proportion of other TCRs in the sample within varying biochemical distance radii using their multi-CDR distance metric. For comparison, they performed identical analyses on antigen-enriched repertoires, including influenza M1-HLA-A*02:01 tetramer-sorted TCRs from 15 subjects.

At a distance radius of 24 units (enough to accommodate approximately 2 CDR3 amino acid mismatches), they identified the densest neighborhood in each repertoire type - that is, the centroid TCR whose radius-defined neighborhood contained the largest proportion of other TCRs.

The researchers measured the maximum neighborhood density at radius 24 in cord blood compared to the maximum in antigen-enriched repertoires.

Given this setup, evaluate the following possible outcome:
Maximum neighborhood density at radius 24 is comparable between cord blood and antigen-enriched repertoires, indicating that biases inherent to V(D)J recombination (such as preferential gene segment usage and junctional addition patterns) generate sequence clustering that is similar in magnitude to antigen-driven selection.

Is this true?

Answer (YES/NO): NO